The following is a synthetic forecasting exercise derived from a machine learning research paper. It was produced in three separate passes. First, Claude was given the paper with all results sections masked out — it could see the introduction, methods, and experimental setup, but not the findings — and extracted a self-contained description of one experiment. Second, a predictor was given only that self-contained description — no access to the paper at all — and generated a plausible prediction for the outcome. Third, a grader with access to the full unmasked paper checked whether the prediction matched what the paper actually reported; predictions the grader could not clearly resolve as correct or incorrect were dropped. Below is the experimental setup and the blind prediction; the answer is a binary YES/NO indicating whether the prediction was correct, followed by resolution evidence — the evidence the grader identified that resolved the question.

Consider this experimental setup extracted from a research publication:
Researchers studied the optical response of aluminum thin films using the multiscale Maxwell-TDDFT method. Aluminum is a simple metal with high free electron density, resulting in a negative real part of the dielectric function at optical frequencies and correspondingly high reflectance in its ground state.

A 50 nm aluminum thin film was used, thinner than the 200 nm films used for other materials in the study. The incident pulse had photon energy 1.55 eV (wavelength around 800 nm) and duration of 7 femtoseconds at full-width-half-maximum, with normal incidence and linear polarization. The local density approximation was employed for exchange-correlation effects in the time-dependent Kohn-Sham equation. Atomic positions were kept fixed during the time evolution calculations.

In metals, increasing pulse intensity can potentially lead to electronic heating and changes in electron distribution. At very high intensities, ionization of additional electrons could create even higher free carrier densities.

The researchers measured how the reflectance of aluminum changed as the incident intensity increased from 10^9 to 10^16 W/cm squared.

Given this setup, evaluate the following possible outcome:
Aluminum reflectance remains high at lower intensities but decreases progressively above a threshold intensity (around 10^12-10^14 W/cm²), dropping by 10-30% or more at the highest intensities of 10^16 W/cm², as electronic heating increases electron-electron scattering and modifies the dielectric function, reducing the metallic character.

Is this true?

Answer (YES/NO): NO